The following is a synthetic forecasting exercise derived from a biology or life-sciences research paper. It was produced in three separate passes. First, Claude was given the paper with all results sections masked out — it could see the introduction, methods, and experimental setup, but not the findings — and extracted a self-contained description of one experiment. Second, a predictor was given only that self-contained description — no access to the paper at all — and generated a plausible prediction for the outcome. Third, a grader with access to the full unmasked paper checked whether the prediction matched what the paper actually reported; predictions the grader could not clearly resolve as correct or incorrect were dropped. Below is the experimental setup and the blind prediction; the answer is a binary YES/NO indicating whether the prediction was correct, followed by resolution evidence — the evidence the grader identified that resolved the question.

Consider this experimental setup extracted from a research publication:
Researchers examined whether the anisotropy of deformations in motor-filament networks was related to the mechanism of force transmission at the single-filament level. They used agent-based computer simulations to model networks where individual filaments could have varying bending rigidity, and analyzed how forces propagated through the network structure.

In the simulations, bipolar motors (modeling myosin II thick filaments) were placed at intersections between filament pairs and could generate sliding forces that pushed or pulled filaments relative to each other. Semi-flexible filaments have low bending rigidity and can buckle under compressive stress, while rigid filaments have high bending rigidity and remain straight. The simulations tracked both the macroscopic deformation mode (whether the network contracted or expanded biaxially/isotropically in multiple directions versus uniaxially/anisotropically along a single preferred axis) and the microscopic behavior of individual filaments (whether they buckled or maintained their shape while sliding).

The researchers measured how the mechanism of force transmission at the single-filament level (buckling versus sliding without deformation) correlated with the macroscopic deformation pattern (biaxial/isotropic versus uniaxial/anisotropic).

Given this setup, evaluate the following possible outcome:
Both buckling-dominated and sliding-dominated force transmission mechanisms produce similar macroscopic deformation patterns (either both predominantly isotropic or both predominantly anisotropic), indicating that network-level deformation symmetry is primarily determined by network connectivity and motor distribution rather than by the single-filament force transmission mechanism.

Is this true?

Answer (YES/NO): NO